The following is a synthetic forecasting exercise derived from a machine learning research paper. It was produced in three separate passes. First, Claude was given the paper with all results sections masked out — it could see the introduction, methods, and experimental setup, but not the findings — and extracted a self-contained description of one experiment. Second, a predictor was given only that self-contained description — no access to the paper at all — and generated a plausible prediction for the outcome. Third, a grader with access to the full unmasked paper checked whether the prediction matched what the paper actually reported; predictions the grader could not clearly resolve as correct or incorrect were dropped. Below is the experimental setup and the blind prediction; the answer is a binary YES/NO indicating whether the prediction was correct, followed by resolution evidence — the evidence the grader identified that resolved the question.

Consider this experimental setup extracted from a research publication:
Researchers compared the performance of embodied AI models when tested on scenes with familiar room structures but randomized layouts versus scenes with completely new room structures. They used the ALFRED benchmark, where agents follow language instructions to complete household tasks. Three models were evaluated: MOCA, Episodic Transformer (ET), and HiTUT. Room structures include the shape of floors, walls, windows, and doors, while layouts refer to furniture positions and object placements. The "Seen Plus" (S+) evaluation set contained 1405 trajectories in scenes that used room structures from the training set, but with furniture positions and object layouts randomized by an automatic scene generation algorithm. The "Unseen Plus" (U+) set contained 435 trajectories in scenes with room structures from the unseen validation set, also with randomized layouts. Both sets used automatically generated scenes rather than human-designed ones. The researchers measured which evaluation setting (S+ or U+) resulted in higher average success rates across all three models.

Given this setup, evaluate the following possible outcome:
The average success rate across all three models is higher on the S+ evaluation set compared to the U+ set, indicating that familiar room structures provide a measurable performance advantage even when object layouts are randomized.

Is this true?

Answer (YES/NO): YES